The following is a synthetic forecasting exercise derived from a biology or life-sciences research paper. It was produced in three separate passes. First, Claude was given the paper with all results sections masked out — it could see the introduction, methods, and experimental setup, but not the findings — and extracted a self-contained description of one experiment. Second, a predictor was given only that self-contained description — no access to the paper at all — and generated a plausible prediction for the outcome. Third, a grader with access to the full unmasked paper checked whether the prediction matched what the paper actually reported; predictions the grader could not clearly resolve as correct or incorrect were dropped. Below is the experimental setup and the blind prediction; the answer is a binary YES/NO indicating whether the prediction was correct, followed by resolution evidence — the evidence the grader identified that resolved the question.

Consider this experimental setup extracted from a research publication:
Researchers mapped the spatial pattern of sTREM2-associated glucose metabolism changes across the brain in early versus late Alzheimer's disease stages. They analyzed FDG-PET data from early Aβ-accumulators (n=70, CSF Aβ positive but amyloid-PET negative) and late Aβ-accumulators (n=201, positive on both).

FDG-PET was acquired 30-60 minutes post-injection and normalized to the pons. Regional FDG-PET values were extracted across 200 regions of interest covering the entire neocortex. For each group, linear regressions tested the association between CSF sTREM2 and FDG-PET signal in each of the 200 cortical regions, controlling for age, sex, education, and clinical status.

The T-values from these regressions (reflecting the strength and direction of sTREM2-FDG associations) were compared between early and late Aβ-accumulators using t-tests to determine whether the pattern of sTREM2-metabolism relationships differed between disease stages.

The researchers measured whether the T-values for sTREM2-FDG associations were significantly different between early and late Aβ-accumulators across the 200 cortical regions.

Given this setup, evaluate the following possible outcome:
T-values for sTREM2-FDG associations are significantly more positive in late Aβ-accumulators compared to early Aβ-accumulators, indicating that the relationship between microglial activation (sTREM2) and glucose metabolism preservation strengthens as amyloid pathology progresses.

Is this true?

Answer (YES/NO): NO